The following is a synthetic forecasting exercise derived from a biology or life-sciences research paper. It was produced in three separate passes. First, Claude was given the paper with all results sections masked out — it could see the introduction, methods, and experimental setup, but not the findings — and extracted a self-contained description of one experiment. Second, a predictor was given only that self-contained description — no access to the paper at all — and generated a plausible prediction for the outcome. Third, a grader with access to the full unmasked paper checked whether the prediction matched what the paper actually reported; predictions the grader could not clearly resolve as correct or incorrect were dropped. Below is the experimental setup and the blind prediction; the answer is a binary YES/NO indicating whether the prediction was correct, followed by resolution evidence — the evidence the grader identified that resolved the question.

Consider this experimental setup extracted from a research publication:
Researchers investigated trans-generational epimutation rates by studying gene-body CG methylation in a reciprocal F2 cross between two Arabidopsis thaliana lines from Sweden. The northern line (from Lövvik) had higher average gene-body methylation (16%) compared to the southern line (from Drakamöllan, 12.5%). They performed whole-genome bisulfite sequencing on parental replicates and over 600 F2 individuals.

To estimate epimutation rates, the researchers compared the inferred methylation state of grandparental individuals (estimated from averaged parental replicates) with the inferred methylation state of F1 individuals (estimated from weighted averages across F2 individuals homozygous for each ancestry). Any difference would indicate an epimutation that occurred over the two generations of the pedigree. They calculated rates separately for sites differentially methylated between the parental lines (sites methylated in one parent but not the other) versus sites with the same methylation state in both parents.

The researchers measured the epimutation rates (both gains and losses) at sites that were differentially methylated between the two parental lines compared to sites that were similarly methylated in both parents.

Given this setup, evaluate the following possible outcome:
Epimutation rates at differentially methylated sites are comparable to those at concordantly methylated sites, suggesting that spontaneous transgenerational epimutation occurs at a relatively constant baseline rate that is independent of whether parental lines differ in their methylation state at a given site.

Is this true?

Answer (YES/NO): NO